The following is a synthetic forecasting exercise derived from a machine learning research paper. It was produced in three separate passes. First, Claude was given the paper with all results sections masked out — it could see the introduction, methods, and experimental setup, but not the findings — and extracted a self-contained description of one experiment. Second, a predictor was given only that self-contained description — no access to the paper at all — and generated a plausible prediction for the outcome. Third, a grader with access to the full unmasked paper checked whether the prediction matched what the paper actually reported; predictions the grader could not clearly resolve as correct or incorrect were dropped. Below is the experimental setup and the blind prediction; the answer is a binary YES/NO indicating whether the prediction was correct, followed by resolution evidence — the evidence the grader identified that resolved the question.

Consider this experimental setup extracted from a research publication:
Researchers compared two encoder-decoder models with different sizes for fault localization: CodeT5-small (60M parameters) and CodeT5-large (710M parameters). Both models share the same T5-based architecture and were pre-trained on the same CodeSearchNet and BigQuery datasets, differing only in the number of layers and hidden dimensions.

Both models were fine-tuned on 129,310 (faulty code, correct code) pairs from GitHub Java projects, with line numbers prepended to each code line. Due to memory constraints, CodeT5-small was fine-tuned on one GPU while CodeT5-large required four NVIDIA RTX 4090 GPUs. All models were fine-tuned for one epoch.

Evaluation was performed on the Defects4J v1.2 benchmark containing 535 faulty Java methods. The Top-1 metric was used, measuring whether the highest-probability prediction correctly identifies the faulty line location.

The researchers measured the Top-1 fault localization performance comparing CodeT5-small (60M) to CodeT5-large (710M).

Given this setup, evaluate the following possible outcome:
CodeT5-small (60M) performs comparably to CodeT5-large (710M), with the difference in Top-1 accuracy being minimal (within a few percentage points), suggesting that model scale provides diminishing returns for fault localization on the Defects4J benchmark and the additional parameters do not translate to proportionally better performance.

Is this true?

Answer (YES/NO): YES